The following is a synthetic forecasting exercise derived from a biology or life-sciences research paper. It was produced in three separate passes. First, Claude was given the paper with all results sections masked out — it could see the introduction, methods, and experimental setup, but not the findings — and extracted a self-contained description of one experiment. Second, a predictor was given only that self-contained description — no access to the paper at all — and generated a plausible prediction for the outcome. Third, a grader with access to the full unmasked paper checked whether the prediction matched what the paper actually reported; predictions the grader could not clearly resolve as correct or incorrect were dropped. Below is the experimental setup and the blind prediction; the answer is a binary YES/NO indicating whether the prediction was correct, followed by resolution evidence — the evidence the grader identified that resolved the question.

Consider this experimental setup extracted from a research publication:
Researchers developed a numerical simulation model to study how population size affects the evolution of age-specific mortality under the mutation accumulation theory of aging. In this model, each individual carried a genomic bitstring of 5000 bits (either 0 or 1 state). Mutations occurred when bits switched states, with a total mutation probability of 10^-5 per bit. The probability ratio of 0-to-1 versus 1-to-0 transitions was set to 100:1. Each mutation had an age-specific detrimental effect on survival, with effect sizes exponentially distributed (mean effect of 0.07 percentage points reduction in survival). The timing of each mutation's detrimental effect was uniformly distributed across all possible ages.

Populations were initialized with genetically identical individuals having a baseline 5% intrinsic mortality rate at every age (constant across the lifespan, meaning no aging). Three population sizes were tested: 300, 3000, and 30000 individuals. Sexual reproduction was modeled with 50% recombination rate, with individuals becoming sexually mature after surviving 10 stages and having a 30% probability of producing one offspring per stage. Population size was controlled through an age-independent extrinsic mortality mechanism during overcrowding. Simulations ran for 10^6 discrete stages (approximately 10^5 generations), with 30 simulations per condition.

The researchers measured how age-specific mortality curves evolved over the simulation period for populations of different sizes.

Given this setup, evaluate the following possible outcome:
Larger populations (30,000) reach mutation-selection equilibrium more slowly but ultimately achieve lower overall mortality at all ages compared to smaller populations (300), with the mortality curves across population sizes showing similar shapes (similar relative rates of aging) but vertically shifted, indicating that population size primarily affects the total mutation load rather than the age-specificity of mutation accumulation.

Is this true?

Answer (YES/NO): NO